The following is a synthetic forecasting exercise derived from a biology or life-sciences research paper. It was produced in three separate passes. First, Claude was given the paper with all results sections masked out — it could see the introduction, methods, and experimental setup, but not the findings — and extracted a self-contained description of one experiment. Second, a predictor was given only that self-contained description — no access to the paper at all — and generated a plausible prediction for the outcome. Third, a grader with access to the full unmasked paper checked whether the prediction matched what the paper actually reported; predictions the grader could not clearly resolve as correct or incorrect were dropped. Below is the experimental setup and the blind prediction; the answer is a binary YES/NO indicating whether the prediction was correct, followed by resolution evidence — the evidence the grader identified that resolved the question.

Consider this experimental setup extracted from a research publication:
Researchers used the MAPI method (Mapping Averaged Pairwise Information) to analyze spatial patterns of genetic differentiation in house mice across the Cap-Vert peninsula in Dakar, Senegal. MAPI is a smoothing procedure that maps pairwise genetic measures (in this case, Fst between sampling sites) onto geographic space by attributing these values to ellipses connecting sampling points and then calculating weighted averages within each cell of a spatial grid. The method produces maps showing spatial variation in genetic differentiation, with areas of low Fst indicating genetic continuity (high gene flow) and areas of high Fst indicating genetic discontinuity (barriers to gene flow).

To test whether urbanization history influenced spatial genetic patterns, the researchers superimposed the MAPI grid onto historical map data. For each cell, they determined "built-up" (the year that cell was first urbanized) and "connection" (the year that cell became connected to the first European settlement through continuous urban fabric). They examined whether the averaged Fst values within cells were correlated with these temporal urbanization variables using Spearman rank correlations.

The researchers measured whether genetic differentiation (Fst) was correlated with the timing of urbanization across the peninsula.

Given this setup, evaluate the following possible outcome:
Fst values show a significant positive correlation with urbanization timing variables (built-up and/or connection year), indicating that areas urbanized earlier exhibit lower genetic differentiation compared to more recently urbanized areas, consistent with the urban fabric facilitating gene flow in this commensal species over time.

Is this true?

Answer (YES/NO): YES